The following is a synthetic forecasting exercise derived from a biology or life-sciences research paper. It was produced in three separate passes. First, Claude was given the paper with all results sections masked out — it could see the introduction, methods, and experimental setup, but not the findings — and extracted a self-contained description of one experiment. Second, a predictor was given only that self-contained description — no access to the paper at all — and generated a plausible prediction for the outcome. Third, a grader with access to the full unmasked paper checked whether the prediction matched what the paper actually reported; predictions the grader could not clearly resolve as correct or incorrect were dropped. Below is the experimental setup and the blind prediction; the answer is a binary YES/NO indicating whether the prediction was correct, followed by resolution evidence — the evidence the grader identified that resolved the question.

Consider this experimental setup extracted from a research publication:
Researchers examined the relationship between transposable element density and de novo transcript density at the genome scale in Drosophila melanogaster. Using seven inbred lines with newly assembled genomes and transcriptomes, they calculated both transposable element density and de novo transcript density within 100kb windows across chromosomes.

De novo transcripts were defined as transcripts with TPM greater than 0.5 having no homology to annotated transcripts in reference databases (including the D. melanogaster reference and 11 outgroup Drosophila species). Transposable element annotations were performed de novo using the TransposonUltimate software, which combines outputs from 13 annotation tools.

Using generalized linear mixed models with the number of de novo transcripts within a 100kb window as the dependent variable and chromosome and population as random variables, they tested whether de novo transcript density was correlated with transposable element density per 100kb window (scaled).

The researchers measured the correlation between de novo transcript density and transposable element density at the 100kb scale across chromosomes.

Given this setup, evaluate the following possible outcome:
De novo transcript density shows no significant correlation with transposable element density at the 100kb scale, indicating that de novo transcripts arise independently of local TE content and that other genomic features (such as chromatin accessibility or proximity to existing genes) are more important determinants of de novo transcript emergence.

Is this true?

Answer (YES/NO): NO